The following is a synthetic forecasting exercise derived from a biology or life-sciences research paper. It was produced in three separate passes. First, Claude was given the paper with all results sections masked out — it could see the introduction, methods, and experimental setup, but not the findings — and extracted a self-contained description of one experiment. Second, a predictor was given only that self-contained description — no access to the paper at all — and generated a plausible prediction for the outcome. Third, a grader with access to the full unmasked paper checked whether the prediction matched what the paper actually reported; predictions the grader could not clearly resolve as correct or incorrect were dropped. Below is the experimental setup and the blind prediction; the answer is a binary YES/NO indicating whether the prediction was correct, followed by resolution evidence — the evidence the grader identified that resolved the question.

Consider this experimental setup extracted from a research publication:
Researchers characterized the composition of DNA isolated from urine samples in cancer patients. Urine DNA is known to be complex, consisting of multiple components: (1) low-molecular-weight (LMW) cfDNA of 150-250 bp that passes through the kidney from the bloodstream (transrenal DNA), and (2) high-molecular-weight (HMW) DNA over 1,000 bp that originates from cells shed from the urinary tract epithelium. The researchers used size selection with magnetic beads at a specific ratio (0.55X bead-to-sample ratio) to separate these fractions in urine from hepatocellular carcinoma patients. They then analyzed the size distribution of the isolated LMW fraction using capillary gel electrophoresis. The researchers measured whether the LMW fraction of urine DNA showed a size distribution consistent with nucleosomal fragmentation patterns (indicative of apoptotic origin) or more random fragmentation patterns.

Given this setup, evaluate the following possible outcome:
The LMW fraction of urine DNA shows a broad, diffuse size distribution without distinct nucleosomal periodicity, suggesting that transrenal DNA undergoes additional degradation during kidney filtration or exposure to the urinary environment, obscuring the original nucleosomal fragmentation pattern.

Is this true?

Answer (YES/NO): NO